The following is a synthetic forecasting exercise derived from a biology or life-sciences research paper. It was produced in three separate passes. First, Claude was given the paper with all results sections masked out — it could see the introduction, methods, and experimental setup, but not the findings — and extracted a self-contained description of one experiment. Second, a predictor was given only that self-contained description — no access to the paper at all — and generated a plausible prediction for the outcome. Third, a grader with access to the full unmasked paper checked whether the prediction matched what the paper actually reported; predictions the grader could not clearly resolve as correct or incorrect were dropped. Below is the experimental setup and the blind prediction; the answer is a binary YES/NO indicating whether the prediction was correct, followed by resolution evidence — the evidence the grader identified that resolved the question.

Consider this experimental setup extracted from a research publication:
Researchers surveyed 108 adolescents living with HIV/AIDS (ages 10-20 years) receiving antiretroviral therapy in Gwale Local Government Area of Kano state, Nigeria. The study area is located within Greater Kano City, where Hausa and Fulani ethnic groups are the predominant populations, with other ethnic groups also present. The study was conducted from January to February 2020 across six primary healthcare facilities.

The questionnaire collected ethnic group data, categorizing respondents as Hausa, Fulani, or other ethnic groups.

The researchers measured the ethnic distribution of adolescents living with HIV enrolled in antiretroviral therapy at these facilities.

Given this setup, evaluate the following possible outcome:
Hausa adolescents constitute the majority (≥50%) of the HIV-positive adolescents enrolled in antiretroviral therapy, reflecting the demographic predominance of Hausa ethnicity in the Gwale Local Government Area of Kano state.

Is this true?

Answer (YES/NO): YES